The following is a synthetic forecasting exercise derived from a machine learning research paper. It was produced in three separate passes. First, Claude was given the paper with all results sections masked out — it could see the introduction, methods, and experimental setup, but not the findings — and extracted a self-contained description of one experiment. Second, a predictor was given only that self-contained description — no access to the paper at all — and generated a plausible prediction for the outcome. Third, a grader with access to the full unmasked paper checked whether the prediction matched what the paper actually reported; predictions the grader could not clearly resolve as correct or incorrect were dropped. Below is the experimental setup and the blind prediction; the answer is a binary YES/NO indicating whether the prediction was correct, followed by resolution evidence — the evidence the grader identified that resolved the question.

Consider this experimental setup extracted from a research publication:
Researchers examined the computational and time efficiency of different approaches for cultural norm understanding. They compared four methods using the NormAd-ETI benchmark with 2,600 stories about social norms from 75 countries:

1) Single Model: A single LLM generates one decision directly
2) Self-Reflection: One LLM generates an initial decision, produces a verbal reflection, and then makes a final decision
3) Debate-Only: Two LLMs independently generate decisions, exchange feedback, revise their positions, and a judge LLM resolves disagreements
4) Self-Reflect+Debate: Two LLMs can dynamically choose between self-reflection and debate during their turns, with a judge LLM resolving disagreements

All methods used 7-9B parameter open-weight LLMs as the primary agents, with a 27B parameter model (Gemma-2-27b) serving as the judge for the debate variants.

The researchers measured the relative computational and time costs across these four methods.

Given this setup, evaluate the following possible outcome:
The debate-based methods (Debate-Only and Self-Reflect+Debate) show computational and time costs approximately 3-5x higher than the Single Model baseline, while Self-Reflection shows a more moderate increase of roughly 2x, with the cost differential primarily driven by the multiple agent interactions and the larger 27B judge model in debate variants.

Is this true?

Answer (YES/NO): NO